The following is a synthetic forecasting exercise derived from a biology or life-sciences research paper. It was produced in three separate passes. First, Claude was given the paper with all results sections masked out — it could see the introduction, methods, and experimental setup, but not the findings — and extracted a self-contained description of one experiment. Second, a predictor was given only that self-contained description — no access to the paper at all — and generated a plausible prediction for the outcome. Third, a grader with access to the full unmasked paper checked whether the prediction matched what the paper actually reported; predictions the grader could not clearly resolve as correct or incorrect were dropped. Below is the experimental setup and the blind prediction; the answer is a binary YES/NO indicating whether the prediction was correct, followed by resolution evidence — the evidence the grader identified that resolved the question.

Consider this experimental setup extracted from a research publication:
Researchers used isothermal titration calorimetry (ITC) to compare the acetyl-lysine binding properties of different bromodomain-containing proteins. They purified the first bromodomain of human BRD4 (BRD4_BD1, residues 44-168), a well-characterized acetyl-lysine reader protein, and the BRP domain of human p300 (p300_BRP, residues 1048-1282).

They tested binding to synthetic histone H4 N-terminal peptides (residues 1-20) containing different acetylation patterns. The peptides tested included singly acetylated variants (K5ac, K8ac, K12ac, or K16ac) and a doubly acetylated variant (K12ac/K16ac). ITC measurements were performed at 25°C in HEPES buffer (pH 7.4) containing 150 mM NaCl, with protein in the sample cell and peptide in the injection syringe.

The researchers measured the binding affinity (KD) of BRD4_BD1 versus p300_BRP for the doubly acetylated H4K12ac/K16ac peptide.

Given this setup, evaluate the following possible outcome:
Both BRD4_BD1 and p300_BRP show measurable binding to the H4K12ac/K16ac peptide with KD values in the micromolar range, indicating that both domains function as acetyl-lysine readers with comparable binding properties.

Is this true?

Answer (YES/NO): YES